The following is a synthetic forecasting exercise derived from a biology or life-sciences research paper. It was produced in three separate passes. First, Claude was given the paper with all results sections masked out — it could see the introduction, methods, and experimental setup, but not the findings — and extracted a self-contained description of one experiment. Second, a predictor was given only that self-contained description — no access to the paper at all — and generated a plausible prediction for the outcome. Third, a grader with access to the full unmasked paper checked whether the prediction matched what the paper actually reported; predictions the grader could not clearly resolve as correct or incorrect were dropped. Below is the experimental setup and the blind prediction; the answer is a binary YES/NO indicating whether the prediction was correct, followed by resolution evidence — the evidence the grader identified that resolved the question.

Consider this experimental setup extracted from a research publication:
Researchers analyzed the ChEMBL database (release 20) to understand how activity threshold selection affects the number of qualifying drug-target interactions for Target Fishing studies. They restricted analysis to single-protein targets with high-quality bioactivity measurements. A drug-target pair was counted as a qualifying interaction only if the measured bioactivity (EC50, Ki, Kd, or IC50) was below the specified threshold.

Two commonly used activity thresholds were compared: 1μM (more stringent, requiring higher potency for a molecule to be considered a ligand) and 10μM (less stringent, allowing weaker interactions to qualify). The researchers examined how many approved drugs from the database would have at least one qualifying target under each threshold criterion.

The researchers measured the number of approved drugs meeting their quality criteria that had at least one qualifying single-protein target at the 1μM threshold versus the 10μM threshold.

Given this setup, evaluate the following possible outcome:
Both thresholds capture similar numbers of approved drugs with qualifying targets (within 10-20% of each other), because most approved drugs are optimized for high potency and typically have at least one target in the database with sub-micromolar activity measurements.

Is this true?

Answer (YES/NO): NO